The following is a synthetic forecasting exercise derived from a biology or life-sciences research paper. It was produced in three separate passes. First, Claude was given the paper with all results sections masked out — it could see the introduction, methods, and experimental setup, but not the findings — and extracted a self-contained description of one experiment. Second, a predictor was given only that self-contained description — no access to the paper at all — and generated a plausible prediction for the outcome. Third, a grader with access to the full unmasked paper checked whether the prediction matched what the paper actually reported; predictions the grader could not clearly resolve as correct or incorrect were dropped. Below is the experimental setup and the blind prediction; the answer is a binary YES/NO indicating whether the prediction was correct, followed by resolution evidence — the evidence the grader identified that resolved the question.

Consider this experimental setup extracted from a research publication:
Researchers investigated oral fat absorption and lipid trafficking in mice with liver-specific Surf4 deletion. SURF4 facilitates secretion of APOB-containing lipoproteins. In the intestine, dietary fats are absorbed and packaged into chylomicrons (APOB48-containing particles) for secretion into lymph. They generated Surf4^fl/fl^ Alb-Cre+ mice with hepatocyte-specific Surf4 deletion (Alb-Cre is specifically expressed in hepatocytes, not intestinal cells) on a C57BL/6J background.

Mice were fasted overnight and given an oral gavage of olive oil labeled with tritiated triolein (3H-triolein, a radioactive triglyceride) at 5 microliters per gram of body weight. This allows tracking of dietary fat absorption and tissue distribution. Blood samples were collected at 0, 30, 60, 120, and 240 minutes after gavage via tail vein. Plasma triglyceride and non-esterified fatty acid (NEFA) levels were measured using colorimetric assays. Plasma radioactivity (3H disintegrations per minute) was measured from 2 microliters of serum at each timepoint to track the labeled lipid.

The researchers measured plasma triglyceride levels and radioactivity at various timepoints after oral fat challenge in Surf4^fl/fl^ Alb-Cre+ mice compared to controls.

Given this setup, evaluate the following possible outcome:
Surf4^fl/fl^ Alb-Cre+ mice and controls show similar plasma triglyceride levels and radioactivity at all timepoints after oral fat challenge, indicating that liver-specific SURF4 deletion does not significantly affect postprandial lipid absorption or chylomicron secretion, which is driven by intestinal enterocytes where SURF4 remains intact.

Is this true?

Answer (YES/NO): YES